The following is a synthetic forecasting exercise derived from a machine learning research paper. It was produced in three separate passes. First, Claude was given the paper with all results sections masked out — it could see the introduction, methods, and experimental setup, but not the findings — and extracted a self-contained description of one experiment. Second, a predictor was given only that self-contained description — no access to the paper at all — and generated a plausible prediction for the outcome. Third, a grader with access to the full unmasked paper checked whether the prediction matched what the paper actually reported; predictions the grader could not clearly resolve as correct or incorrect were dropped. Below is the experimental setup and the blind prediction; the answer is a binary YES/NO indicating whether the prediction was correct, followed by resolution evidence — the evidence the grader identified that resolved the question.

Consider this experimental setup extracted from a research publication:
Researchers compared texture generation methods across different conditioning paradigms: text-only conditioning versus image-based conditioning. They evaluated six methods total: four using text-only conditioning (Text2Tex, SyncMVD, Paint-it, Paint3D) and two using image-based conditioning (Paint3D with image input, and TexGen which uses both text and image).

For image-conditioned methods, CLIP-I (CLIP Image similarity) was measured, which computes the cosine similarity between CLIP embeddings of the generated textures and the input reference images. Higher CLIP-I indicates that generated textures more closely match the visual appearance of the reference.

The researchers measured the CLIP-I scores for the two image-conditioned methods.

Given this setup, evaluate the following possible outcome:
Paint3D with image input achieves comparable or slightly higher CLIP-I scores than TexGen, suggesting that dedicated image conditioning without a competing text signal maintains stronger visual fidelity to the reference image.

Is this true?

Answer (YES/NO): YES